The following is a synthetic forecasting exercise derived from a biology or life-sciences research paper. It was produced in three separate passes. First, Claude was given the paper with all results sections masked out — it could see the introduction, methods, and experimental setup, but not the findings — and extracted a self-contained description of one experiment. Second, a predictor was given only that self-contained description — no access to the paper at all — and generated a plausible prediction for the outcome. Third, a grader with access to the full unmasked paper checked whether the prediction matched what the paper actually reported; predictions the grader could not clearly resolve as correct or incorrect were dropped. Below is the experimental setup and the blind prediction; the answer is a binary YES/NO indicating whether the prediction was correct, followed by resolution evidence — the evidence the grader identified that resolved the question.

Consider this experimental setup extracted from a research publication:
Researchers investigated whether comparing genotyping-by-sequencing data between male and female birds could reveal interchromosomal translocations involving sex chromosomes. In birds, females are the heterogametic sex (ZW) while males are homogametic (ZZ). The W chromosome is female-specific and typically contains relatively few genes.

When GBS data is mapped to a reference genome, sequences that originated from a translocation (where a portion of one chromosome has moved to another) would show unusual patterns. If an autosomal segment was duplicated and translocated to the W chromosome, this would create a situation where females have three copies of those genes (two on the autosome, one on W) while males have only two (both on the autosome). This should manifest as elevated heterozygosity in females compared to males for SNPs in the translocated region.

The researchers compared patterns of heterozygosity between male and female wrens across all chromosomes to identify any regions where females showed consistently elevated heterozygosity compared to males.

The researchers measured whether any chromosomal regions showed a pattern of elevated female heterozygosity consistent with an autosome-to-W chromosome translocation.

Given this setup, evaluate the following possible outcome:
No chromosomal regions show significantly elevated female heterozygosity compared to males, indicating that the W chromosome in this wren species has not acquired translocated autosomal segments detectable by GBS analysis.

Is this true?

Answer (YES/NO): NO